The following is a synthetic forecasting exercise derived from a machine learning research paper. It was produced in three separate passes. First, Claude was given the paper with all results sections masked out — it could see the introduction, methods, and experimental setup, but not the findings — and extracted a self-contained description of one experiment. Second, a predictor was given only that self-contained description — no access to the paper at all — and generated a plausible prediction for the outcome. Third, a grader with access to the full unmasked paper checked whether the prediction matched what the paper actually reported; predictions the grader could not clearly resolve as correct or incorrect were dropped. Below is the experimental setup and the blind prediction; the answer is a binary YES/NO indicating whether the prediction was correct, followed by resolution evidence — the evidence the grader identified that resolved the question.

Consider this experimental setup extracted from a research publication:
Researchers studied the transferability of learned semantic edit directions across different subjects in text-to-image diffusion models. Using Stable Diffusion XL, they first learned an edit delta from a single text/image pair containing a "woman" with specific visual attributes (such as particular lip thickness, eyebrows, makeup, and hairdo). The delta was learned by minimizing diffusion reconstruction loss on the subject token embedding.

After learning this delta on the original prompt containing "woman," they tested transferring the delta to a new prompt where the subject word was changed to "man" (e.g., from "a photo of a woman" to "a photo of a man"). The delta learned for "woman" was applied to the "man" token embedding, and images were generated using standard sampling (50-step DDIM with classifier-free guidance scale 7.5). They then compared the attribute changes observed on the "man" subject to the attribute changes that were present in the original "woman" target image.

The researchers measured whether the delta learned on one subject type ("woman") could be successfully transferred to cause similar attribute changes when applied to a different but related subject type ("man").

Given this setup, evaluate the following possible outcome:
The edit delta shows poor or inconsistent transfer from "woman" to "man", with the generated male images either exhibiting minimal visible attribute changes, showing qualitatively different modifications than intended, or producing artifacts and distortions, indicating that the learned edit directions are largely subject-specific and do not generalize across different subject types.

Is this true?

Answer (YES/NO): NO